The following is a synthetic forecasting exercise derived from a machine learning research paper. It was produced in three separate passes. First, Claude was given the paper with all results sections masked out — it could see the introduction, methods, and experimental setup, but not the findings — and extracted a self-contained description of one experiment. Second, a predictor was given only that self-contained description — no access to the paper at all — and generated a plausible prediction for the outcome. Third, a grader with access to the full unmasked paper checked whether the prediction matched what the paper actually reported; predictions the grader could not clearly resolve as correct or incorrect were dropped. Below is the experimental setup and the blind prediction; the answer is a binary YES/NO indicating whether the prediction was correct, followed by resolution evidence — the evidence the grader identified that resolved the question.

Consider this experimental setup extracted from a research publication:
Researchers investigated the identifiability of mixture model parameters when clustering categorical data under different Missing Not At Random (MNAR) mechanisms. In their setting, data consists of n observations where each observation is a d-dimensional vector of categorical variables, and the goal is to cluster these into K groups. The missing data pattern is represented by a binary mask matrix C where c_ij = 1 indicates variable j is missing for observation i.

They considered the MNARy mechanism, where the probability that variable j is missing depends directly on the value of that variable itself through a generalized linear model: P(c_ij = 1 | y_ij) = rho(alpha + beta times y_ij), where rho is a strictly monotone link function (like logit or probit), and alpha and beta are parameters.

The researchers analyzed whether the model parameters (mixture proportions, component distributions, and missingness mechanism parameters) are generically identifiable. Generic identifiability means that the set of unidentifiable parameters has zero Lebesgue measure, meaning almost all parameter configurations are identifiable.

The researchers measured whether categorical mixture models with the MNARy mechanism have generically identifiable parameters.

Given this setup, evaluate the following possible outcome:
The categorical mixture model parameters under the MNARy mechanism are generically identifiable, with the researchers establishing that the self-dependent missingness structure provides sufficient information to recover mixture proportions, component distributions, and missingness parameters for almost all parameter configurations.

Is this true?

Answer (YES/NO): NO